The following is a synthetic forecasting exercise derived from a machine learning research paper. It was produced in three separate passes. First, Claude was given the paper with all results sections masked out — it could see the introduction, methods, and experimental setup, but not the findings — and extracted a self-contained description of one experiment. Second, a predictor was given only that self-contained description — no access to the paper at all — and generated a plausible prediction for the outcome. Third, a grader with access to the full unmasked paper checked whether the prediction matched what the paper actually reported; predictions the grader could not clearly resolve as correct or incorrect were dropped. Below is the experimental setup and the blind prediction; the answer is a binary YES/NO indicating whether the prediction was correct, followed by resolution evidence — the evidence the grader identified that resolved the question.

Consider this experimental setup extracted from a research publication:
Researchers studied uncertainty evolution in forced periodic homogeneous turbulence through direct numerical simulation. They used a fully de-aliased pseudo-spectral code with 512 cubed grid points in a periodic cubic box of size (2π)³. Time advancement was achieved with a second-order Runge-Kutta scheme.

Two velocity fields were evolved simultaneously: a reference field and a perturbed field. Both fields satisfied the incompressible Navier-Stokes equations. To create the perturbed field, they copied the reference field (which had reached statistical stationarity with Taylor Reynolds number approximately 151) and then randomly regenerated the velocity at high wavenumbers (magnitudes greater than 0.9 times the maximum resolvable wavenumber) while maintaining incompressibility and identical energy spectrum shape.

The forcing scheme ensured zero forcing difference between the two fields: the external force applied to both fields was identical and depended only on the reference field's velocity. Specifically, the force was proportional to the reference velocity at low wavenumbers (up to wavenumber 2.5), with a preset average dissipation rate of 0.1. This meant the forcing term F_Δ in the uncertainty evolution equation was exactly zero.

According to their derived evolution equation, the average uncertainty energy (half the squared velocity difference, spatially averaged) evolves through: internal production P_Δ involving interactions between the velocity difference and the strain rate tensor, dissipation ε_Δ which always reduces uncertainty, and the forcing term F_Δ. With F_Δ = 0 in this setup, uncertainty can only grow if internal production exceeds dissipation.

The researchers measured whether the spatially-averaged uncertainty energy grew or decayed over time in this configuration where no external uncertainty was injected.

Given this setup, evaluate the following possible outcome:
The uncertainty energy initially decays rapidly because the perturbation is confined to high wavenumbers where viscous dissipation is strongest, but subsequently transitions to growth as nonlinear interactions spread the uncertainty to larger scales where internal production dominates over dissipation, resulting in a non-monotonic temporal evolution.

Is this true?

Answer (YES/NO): YES